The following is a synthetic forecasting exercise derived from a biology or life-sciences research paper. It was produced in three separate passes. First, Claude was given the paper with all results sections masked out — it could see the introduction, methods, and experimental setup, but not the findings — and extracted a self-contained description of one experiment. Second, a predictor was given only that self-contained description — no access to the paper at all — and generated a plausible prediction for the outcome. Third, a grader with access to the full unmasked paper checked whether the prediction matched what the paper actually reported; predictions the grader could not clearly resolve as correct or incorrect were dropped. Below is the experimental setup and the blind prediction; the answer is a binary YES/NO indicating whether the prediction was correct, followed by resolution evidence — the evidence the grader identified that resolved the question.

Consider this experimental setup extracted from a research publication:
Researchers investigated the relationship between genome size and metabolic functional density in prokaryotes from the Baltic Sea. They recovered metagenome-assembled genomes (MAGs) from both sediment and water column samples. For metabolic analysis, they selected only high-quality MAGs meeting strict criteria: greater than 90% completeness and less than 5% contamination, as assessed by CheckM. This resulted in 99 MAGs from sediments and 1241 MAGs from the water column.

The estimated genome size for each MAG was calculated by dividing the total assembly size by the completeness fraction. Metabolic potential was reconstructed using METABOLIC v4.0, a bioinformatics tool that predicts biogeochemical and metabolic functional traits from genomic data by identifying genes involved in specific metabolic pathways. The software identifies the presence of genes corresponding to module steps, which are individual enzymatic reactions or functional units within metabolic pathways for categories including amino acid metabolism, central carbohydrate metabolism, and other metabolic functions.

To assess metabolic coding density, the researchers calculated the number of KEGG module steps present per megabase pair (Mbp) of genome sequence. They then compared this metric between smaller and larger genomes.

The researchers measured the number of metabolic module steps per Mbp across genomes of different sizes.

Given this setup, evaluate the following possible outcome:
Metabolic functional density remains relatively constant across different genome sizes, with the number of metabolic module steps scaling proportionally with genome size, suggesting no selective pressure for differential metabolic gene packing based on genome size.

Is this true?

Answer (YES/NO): NO